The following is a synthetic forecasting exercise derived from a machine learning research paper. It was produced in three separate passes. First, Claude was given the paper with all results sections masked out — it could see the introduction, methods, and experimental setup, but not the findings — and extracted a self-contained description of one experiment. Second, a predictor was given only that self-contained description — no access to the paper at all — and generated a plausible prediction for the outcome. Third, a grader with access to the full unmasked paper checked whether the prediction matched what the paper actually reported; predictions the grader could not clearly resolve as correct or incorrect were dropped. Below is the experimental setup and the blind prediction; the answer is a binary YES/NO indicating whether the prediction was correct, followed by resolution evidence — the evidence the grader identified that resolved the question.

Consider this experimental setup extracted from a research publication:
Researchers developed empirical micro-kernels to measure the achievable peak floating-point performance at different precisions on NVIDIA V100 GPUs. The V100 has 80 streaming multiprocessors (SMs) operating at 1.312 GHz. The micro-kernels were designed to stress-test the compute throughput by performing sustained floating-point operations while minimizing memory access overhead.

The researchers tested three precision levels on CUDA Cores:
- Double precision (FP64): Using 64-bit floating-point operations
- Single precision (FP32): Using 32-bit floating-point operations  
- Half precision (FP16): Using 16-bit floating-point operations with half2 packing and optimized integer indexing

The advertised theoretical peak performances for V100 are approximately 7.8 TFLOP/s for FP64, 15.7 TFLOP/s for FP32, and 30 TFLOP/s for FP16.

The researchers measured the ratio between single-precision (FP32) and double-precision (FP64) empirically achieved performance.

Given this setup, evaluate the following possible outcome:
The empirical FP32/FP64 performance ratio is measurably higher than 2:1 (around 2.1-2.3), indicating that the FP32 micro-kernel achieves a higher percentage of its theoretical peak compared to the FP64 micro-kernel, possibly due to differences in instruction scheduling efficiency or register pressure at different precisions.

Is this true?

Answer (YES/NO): NO